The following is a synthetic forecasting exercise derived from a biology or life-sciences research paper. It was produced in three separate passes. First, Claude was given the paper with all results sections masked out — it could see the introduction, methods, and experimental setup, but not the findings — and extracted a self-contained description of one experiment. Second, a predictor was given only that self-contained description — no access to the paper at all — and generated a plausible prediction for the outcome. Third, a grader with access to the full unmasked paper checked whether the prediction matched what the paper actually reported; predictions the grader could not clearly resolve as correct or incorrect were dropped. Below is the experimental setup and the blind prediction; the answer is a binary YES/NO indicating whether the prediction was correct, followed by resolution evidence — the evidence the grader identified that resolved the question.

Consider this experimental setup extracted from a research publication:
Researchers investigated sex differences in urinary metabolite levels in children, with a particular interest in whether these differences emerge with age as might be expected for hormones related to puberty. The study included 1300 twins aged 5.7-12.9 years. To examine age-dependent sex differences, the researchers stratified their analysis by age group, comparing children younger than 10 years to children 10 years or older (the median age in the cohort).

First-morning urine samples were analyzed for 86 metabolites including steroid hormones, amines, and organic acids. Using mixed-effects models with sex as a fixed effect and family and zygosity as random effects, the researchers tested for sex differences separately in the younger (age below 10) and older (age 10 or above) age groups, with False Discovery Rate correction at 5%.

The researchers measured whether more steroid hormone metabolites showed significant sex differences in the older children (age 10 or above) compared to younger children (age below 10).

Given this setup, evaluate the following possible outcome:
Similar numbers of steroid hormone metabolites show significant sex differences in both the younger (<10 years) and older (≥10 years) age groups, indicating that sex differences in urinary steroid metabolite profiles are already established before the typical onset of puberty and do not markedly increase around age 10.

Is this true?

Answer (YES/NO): NO